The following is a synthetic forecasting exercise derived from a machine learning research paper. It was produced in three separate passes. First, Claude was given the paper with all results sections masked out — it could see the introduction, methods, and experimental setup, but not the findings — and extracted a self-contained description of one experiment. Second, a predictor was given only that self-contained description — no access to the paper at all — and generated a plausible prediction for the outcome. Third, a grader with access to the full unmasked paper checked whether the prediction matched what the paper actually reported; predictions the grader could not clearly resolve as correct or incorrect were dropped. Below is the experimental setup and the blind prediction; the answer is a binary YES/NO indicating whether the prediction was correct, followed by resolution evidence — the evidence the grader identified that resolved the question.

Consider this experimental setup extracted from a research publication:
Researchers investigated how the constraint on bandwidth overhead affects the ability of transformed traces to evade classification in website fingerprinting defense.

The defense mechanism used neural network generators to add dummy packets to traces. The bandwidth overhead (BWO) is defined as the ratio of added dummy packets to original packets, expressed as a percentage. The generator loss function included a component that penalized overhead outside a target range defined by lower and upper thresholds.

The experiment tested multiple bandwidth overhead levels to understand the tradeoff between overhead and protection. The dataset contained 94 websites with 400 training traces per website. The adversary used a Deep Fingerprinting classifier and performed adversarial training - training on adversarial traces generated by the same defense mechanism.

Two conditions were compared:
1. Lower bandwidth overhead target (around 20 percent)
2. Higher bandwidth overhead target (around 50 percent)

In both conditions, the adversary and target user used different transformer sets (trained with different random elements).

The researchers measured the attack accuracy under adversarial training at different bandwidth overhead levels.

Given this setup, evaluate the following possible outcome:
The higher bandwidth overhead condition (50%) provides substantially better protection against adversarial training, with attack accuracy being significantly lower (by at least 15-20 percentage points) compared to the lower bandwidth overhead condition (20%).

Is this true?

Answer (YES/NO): NO